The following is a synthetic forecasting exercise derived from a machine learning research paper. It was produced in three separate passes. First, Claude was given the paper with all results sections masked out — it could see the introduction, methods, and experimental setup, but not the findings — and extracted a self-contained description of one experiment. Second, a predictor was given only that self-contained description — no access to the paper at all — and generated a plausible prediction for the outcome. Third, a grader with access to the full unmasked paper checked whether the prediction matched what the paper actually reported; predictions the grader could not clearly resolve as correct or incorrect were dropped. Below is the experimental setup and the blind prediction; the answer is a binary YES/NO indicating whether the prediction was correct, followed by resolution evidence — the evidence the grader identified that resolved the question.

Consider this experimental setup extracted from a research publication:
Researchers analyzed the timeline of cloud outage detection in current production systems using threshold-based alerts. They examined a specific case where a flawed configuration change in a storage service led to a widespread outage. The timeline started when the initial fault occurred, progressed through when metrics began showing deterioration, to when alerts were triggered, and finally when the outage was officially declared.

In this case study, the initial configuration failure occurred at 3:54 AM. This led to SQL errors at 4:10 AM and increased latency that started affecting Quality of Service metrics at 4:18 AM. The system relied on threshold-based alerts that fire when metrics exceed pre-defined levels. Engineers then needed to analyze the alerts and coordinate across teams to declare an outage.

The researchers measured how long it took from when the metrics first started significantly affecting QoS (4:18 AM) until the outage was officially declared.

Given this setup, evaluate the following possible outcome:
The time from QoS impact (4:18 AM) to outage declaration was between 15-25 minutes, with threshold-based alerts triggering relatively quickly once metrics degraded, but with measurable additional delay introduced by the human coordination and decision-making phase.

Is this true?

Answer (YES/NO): NO